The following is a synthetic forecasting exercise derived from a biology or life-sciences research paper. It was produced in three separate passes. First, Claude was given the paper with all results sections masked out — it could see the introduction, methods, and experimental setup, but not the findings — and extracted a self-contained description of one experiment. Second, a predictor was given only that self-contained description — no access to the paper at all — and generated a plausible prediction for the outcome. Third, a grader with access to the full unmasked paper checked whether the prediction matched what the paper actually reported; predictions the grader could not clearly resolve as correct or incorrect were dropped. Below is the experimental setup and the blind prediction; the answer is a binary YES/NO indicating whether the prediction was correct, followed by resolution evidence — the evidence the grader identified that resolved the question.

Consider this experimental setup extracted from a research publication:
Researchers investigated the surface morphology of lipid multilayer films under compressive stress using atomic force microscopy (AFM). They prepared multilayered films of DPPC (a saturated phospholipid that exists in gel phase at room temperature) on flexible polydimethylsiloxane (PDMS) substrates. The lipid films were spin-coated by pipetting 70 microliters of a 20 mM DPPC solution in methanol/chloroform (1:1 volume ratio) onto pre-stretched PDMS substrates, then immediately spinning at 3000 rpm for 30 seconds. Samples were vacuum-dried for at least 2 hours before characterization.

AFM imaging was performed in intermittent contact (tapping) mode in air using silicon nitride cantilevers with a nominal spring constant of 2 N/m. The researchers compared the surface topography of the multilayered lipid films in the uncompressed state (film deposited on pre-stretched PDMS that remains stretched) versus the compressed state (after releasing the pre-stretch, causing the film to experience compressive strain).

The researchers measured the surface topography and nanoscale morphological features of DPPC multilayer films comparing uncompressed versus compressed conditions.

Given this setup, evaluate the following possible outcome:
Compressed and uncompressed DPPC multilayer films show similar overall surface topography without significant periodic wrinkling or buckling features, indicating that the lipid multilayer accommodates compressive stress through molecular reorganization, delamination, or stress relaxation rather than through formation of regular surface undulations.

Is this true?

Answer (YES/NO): NO